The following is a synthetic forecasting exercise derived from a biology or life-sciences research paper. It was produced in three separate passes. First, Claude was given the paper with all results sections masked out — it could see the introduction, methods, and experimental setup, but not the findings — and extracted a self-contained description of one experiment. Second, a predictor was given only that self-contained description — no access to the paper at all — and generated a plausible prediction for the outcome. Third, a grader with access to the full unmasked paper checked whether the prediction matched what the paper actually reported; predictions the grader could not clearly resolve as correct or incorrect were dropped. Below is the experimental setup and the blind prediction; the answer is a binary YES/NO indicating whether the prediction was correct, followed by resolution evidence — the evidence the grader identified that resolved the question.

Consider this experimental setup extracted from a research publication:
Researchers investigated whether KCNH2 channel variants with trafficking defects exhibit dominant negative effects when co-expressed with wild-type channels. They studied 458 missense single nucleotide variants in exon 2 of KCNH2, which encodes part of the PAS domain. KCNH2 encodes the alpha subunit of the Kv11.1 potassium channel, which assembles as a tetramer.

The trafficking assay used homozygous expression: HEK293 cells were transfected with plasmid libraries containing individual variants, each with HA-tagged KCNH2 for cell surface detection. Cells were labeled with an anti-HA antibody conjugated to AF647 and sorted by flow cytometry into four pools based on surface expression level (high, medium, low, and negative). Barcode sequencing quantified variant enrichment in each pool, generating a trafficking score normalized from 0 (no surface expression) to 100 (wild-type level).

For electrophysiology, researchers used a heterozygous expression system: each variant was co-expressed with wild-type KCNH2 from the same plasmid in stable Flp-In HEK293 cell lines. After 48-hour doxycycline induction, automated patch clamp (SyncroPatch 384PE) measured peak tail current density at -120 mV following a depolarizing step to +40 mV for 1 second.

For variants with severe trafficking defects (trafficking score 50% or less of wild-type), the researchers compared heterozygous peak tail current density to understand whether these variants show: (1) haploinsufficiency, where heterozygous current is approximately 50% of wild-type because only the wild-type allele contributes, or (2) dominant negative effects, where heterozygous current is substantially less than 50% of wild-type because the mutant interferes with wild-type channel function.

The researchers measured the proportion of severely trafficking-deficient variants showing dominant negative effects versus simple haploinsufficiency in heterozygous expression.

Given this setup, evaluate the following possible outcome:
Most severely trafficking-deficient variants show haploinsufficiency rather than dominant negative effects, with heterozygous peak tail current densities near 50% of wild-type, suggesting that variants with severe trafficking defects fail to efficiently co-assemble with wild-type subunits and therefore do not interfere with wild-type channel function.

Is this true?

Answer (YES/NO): NO